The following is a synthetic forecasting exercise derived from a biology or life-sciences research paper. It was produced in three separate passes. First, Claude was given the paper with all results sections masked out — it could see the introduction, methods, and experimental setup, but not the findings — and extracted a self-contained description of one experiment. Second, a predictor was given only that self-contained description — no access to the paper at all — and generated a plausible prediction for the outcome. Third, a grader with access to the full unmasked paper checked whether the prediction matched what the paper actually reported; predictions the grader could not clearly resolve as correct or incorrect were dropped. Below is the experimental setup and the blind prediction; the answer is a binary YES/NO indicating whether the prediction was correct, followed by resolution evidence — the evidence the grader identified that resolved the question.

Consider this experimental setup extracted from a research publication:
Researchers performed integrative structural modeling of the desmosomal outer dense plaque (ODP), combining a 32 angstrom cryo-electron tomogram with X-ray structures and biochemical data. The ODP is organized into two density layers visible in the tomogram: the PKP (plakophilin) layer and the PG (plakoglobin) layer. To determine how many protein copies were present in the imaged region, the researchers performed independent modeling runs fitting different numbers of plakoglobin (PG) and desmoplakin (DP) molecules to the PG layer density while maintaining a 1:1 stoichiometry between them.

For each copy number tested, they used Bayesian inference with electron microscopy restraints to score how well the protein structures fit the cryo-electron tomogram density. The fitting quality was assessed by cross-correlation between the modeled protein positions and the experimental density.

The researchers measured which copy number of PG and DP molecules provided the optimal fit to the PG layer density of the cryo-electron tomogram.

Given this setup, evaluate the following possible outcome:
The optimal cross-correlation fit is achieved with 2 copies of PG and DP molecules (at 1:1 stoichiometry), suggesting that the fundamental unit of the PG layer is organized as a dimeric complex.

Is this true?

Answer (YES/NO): NO